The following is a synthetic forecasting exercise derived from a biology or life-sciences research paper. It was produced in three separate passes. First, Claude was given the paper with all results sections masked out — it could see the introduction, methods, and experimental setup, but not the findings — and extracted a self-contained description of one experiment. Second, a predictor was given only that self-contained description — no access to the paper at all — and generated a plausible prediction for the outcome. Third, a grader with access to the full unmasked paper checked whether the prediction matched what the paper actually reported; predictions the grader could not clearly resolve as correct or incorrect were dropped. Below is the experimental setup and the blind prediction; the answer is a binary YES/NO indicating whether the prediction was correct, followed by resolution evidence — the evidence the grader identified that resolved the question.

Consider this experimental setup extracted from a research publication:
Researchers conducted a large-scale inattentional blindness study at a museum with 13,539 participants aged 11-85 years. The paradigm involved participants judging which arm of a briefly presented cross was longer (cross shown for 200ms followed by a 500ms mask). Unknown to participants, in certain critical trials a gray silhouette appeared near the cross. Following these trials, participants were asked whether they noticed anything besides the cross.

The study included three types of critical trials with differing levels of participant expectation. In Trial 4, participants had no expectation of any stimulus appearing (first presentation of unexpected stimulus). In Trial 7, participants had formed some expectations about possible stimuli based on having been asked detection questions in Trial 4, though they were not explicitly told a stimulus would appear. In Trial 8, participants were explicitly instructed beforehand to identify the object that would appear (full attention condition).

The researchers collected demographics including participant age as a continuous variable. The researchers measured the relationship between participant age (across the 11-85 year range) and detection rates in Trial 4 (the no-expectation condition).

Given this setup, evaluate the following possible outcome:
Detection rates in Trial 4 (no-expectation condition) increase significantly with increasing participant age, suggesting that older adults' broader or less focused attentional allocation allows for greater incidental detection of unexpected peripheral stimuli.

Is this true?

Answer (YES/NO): NO